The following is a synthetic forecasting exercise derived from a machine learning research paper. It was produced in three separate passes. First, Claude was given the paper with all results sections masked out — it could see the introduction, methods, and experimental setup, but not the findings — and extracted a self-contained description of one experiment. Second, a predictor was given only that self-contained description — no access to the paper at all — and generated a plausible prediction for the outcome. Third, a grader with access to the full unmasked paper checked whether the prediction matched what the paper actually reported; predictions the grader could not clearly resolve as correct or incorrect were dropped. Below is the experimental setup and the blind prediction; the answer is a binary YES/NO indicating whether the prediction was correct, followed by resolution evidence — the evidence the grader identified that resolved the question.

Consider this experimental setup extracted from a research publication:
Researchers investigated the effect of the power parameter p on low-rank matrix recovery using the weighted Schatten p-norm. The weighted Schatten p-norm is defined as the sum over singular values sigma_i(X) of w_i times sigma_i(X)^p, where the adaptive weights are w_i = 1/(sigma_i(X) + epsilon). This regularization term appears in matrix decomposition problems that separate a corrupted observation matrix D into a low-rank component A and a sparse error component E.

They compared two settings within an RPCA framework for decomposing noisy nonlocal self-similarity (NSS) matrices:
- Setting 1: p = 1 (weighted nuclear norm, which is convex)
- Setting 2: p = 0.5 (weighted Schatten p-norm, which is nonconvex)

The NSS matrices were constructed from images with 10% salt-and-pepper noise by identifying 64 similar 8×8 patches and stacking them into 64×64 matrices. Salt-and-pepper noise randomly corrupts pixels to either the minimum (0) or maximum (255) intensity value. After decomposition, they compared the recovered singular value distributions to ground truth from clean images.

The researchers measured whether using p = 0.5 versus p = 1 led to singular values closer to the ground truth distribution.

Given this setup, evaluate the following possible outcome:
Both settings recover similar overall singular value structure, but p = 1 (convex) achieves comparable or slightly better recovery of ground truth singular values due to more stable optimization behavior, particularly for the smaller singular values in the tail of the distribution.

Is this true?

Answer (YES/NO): NO